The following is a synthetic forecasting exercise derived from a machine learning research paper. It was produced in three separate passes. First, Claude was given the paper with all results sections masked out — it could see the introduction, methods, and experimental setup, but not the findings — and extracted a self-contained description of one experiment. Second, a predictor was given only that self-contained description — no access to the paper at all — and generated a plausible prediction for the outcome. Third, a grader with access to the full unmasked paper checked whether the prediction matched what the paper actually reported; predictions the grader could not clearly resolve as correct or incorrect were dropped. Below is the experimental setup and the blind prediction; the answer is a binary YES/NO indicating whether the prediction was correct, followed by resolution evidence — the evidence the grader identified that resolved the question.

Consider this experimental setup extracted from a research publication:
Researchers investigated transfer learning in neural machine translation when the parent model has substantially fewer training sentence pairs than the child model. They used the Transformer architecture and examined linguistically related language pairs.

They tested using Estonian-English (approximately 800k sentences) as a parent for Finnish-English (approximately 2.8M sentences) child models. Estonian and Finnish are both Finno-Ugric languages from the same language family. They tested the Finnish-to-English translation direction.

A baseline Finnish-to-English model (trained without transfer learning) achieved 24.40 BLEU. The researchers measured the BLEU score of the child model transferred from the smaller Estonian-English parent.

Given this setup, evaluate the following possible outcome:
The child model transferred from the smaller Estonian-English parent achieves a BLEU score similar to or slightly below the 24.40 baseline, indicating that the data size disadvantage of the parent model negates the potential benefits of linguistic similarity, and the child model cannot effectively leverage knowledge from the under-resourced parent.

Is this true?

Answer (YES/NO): YES